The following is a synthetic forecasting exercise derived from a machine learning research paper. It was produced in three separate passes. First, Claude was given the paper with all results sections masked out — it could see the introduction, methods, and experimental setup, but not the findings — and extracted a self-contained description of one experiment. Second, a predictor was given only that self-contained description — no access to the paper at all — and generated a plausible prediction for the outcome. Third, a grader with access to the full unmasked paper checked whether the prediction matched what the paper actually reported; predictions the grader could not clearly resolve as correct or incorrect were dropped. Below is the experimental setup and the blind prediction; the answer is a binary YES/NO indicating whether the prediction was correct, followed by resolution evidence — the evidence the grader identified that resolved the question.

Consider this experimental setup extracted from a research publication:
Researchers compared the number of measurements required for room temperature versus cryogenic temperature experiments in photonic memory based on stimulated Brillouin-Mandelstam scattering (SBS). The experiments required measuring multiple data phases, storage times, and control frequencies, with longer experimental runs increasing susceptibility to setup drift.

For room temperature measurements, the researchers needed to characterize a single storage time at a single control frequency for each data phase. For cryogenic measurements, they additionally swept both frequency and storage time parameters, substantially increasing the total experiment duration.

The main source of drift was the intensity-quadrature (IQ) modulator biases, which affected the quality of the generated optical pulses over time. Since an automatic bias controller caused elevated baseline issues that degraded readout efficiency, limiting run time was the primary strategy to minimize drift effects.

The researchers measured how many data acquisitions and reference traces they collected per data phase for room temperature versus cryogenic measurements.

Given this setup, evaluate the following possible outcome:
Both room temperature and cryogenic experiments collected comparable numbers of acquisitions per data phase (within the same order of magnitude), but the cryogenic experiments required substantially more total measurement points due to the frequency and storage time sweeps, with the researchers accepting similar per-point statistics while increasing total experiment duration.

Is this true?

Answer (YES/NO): NO